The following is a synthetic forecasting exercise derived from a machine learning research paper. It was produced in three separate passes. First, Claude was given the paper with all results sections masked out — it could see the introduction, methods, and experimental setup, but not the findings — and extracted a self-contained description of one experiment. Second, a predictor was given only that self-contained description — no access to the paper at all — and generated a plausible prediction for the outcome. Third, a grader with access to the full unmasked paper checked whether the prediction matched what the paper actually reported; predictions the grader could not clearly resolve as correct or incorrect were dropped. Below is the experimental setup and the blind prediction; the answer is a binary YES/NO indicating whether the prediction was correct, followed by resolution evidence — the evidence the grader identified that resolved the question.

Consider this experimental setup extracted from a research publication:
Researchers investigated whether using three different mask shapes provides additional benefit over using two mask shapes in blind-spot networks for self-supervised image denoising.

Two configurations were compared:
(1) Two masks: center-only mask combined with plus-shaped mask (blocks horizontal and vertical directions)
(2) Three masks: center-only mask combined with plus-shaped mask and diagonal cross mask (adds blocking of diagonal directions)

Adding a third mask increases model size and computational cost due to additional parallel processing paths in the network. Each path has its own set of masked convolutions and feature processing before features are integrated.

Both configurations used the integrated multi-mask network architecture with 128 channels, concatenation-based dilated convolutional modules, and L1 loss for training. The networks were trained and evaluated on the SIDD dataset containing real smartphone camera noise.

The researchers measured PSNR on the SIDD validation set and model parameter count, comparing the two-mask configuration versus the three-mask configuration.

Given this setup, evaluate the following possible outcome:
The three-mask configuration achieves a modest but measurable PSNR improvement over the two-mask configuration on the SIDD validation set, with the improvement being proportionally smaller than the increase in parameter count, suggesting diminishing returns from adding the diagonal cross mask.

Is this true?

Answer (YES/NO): NO